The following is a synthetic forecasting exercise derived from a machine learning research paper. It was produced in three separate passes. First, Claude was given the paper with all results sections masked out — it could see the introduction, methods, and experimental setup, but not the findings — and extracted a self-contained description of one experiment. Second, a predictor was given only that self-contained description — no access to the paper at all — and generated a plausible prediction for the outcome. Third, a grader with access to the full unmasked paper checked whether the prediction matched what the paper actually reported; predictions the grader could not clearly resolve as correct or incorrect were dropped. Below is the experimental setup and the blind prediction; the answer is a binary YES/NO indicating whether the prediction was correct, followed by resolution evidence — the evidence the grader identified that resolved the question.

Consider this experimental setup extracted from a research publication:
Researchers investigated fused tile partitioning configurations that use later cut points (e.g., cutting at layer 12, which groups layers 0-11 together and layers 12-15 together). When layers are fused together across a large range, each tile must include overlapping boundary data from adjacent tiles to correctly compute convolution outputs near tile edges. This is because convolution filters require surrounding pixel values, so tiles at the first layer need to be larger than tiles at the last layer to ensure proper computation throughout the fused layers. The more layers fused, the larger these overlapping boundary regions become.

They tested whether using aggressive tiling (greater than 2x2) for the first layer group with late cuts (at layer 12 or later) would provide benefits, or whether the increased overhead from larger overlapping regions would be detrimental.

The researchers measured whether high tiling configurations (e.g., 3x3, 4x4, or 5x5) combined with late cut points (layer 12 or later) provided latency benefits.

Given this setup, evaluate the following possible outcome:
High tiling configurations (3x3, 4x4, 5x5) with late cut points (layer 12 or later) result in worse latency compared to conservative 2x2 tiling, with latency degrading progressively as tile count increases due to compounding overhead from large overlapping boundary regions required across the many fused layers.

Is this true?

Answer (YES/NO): YES